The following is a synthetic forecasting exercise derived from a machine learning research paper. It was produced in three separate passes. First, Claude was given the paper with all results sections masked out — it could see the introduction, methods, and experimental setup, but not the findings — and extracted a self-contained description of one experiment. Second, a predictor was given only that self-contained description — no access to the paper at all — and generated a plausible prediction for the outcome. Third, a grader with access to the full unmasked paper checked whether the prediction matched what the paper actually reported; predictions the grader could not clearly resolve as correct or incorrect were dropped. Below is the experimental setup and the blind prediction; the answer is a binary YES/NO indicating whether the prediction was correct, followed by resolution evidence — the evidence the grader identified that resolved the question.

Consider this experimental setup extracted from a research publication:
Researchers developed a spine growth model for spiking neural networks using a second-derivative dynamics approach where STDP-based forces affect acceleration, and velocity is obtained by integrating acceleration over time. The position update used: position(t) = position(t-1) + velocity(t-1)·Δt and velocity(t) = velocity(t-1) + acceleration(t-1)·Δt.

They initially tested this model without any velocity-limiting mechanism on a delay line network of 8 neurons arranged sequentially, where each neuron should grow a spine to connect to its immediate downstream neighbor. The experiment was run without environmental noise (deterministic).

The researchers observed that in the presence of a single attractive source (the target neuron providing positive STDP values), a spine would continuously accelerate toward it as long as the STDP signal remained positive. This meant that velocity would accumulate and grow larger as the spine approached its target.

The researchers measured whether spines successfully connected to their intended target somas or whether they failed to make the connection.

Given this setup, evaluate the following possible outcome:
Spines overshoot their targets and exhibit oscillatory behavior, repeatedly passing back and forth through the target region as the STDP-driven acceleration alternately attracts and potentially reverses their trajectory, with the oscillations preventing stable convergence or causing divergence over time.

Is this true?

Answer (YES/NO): NO